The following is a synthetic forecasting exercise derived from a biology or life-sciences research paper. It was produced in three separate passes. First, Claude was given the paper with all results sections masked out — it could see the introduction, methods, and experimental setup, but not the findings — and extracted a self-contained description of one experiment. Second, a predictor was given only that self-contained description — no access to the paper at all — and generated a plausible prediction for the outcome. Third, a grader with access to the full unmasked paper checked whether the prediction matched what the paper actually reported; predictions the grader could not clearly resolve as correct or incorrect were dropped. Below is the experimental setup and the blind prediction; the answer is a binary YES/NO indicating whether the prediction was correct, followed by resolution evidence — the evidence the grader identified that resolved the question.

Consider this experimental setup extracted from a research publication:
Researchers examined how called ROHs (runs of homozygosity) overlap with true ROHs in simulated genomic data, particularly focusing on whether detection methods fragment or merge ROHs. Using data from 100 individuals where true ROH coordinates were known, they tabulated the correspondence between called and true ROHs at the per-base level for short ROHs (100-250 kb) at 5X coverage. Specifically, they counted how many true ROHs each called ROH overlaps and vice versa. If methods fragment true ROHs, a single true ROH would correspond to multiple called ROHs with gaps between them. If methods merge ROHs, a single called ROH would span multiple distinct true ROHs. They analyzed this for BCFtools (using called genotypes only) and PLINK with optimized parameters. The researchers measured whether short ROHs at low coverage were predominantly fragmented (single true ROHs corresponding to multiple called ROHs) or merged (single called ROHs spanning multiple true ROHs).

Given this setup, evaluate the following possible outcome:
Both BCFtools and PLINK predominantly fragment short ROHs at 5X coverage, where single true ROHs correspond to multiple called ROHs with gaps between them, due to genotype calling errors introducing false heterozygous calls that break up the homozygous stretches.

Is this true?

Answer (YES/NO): NO